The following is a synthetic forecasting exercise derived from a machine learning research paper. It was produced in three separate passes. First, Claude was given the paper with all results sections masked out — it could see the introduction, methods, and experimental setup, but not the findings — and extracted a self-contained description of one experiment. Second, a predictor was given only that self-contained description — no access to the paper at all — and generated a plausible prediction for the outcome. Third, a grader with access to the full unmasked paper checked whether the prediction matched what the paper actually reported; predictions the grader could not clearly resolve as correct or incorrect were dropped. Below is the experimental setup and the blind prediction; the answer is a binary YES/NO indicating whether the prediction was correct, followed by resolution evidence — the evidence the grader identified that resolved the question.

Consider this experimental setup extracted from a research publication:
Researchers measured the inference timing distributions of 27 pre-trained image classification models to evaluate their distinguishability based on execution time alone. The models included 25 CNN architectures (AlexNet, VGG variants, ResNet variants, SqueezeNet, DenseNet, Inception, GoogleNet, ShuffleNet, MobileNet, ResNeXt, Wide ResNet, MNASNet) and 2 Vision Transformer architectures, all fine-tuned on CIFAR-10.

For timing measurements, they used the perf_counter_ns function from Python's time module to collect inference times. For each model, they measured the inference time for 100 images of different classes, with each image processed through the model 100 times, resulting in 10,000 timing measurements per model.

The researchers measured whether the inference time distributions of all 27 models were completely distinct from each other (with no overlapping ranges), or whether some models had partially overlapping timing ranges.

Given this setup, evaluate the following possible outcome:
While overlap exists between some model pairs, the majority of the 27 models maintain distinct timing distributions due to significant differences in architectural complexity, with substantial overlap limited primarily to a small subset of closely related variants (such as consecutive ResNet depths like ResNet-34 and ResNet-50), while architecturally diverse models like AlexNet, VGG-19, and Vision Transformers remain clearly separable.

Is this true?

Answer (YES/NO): NO